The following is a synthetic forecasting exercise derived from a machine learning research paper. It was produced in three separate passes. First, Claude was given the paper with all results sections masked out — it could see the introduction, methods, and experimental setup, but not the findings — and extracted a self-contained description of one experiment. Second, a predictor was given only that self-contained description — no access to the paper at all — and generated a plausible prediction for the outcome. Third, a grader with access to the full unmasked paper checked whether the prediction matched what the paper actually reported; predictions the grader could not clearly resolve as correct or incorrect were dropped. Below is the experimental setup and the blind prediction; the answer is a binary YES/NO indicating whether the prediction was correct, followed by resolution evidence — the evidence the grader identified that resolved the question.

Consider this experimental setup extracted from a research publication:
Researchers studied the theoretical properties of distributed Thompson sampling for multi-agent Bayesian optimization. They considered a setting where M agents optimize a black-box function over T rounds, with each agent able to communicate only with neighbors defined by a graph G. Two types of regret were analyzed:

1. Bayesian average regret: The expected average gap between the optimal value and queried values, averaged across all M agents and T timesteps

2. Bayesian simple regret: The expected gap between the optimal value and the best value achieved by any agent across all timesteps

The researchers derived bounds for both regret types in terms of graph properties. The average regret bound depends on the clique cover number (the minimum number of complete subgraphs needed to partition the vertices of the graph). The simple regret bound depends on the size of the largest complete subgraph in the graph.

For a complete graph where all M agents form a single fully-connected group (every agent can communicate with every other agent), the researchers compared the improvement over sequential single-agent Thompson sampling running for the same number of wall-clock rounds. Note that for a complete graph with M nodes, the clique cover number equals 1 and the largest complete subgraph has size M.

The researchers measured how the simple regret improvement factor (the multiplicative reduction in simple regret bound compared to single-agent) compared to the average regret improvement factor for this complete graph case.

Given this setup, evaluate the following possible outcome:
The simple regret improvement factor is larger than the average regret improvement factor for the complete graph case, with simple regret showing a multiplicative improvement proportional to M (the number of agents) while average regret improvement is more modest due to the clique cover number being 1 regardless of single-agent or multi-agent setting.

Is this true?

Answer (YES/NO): NO